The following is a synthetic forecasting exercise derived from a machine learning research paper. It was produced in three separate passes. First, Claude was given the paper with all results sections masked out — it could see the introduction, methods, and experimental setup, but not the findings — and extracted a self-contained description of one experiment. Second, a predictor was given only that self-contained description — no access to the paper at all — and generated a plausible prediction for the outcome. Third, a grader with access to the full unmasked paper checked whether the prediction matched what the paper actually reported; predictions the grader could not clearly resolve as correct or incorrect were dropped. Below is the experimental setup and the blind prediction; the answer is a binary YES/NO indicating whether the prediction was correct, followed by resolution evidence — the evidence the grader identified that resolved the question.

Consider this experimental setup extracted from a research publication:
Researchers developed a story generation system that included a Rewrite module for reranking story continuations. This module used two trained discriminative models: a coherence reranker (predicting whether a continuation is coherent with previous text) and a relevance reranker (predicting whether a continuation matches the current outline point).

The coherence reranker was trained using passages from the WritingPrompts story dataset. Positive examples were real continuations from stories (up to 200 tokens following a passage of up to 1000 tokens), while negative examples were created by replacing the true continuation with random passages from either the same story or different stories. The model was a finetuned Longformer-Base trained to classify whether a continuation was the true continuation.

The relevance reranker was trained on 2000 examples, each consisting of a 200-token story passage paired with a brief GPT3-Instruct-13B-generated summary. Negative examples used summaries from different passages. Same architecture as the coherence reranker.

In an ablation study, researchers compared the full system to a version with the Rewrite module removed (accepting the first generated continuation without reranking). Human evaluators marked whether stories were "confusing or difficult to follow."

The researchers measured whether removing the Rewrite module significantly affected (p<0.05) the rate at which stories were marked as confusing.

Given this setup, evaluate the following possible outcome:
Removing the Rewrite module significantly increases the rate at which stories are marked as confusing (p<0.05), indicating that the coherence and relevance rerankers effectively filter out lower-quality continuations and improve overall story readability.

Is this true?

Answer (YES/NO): YES